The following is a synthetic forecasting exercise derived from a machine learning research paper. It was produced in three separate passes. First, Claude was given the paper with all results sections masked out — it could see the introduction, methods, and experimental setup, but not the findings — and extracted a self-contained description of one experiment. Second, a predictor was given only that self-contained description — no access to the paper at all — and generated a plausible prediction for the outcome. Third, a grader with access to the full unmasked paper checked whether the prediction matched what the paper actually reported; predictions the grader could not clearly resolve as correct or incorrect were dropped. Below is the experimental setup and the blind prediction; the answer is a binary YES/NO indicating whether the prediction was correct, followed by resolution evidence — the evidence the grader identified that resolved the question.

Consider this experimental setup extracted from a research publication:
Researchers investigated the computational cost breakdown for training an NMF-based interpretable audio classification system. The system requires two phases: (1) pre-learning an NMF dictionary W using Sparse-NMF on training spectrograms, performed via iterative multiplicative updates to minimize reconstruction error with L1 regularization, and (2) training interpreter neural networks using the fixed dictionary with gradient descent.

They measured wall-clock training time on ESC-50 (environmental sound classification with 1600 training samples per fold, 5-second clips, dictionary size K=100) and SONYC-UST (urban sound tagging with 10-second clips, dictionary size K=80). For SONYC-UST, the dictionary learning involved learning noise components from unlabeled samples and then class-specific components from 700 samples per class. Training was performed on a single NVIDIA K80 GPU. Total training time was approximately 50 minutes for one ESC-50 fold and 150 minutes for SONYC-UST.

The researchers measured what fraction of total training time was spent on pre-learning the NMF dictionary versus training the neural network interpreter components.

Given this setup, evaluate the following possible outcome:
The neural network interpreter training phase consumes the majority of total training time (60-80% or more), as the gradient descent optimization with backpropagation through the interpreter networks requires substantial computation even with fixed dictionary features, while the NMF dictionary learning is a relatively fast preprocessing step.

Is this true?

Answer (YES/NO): YES